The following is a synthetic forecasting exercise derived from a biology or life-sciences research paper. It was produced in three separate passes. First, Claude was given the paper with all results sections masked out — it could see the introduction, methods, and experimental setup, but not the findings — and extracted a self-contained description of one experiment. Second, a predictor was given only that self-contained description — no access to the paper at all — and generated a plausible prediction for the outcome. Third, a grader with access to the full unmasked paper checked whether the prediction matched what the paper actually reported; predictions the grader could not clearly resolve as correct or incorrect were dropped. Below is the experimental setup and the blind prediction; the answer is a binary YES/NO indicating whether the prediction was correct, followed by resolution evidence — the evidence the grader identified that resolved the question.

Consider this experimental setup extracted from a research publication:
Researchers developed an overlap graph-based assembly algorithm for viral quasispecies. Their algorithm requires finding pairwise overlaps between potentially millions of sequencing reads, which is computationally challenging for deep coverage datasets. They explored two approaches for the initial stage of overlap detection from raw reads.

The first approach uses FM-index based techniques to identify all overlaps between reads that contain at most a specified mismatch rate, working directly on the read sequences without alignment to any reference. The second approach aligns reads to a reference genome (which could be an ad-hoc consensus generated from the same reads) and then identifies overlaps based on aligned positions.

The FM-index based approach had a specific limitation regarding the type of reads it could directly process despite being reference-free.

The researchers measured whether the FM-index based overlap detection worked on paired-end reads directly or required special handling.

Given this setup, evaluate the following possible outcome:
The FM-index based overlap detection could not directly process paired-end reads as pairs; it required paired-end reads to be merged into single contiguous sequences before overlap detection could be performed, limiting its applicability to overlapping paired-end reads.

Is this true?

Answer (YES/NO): NO